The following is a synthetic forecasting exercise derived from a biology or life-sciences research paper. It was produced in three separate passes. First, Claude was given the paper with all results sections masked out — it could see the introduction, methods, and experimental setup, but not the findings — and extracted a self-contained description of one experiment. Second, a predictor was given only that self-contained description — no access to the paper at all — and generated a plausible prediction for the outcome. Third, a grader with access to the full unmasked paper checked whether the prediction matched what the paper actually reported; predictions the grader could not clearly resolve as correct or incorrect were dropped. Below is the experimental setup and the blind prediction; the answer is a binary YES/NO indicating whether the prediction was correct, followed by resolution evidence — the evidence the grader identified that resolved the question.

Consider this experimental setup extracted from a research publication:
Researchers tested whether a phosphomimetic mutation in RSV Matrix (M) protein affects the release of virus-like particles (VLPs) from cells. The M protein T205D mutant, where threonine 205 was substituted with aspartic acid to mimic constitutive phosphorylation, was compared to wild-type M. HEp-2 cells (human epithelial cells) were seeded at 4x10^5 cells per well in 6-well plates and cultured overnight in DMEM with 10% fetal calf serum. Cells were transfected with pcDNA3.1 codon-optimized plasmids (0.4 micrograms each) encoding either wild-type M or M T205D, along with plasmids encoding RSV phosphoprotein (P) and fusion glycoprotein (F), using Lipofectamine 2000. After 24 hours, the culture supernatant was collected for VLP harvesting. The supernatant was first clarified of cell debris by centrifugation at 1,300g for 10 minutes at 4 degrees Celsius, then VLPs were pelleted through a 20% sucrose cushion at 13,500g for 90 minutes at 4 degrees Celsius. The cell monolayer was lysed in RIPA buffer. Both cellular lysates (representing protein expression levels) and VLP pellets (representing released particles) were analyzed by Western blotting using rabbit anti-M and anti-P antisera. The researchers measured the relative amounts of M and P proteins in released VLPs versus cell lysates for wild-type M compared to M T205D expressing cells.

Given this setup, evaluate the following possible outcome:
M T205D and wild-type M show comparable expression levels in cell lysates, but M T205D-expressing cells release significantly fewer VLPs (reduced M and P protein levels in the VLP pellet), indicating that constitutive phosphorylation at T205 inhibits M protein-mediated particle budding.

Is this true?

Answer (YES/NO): NO